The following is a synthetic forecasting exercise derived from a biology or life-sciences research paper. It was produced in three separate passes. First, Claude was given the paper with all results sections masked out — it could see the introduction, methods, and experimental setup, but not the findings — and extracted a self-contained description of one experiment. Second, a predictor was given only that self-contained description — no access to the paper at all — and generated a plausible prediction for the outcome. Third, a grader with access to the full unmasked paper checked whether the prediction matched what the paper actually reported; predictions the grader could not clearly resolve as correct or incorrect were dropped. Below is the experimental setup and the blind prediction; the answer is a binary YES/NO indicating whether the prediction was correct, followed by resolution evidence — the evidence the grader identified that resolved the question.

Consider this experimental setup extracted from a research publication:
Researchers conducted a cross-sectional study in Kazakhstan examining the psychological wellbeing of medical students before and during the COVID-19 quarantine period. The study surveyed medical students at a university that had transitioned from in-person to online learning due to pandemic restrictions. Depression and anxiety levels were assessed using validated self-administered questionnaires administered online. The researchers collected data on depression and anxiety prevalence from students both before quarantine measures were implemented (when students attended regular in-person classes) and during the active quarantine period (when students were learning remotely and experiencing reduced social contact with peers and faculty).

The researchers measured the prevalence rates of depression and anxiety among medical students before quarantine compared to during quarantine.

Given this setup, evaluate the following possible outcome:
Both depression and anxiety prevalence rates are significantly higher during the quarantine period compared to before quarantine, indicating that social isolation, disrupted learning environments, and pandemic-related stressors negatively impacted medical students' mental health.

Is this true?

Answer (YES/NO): NO